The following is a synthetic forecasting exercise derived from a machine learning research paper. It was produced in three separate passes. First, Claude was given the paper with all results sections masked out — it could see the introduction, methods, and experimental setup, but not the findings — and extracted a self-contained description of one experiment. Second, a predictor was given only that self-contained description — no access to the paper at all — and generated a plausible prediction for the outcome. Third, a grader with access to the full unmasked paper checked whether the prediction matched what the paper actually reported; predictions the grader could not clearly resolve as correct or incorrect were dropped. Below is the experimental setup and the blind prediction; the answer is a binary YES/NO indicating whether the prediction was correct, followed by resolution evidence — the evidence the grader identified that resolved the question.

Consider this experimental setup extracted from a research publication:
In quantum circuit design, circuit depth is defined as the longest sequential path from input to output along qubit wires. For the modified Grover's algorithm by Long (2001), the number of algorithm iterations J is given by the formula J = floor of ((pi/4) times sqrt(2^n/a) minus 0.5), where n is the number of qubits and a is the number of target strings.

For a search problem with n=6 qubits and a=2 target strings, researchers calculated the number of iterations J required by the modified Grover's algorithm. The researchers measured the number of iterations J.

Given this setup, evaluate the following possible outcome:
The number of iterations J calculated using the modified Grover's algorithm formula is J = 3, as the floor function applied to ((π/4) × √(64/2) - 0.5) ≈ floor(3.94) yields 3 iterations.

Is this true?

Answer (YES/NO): YES